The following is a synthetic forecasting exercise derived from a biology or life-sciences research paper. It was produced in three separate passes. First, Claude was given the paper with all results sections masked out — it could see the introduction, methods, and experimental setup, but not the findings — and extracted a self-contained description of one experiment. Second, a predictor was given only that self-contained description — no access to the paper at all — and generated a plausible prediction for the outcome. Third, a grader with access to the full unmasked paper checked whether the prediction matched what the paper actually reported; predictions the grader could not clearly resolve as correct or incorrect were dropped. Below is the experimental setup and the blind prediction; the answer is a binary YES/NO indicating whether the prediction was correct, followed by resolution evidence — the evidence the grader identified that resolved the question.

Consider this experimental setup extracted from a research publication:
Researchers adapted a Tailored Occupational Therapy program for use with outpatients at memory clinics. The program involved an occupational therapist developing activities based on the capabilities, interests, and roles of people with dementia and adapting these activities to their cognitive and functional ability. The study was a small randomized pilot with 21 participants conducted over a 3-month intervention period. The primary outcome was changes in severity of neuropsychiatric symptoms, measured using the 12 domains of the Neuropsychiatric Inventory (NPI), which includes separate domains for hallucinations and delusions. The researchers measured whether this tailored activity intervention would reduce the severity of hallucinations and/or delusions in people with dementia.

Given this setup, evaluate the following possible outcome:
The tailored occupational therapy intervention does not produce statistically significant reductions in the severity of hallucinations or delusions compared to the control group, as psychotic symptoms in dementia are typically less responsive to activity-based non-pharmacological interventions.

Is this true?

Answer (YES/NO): NO